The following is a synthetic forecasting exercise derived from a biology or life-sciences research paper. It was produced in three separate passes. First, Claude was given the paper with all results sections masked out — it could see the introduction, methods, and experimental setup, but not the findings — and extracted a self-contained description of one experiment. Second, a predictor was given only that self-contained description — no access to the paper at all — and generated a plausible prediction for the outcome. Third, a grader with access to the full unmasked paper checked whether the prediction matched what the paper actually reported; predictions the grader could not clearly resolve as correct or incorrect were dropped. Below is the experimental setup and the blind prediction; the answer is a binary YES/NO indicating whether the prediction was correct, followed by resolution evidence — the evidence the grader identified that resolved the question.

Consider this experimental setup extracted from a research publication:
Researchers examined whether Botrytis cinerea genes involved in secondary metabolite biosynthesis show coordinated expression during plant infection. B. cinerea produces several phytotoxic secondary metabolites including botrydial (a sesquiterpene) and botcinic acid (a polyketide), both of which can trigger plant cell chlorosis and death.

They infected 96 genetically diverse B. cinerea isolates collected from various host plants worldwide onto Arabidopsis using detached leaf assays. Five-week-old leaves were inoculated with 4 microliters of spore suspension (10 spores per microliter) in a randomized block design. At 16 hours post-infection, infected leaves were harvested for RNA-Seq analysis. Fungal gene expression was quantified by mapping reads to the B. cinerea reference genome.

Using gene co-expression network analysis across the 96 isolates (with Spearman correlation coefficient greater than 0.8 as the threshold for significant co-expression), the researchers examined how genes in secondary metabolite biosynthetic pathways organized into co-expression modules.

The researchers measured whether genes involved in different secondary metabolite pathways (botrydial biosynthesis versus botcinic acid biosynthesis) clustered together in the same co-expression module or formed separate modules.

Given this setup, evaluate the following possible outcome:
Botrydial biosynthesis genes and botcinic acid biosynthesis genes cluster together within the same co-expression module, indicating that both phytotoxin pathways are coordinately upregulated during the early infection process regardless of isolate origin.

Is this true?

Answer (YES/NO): NO